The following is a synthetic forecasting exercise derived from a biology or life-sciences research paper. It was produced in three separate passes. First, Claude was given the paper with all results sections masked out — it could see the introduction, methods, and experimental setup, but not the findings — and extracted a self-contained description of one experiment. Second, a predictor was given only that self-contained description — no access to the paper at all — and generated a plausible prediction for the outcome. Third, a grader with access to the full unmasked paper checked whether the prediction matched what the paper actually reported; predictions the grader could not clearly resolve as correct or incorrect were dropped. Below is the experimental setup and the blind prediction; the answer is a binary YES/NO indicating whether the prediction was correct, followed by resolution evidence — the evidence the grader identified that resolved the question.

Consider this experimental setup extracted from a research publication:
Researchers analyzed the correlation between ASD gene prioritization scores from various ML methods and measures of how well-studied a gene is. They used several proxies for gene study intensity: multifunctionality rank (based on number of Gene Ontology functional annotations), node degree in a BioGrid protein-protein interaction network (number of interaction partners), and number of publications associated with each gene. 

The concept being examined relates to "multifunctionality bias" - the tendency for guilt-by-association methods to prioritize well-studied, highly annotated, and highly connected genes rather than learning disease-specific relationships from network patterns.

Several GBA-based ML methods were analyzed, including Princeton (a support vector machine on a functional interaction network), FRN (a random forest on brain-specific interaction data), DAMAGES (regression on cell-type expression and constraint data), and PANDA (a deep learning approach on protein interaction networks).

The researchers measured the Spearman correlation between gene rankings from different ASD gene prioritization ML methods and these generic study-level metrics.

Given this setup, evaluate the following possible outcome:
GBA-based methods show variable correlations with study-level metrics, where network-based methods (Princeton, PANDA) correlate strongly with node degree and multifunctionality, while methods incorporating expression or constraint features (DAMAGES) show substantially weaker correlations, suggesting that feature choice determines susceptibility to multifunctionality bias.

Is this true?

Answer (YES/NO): NO